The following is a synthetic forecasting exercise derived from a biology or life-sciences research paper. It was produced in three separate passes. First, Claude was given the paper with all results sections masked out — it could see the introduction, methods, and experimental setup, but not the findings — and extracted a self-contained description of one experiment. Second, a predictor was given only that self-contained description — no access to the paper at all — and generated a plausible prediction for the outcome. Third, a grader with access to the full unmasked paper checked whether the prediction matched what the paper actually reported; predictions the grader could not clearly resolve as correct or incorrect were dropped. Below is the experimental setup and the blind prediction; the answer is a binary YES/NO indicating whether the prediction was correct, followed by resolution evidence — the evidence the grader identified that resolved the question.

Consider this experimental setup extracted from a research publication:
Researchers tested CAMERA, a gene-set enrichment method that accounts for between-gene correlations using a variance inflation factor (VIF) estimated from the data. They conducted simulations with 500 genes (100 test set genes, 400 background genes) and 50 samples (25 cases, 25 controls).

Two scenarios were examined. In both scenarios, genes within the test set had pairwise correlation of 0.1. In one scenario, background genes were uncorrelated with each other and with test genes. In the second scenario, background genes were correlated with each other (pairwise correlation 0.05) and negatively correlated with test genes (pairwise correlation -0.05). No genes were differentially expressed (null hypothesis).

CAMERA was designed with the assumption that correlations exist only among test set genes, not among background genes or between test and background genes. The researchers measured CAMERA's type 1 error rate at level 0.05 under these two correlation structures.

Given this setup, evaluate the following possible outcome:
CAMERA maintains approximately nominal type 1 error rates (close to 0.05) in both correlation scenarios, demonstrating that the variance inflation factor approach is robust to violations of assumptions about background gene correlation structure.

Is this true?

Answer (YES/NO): NO